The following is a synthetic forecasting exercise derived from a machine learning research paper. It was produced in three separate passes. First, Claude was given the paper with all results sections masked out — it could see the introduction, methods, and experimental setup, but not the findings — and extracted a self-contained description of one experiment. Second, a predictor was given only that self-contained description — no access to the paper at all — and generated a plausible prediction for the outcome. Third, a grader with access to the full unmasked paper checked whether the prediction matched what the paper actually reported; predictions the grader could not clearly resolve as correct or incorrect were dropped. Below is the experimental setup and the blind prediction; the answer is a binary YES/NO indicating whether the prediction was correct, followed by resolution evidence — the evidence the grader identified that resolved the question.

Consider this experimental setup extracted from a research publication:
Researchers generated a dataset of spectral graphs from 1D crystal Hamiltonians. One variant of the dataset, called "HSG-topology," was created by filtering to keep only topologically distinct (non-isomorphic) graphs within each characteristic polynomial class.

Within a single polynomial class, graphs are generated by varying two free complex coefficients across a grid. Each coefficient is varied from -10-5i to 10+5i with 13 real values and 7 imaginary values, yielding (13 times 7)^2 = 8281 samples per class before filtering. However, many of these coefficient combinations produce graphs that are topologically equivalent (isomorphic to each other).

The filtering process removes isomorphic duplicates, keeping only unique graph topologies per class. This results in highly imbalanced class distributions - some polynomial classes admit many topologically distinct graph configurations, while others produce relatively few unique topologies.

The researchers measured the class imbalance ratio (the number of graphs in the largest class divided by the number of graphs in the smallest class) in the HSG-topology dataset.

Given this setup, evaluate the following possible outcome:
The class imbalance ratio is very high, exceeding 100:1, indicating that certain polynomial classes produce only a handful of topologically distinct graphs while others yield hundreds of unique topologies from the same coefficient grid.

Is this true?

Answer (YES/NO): YES